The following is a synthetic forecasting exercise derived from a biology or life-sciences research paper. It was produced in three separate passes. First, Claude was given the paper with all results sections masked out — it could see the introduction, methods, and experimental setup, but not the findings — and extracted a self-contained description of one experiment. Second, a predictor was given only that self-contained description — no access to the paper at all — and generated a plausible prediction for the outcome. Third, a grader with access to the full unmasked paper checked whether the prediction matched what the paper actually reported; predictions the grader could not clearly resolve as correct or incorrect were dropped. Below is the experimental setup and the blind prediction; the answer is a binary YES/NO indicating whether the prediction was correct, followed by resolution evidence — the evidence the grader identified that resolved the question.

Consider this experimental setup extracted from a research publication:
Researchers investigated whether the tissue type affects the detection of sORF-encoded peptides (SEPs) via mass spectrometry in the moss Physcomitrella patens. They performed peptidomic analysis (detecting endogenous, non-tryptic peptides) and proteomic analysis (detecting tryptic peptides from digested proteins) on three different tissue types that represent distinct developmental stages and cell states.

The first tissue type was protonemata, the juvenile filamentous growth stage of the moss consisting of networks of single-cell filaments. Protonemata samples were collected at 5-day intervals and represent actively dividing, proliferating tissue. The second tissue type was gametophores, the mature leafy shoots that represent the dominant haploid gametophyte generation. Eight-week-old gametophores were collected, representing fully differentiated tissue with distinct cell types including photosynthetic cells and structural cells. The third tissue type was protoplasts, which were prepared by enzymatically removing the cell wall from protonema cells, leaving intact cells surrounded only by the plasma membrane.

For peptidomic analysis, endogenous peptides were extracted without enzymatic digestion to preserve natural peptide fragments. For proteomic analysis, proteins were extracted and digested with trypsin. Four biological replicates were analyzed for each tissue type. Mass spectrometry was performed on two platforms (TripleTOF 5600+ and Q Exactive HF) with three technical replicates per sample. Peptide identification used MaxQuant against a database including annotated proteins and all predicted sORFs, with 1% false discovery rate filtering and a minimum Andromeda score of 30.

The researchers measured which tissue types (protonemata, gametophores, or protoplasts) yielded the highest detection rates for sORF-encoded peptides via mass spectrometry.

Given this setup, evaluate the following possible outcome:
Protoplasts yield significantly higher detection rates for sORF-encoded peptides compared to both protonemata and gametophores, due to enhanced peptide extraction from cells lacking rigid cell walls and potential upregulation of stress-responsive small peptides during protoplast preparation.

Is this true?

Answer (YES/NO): NO